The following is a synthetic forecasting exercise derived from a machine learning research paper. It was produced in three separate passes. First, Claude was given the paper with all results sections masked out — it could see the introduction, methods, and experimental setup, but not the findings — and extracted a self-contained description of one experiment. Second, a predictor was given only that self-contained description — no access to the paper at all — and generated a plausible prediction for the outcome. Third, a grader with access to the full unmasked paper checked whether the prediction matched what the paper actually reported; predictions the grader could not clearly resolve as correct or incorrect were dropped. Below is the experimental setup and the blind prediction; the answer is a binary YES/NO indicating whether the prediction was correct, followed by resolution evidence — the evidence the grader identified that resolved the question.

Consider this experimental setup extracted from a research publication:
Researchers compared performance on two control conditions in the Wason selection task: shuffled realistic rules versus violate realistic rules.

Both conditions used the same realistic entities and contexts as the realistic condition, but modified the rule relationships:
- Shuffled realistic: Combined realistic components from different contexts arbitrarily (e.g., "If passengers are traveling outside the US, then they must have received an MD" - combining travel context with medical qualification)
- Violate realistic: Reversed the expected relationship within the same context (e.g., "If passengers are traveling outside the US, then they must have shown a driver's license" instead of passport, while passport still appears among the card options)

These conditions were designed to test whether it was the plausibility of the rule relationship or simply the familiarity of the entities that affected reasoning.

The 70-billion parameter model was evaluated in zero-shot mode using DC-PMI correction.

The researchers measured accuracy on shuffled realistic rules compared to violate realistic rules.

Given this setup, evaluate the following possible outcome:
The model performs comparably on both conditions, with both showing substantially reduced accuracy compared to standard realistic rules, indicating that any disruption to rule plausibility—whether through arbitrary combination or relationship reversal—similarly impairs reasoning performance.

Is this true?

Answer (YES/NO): NO